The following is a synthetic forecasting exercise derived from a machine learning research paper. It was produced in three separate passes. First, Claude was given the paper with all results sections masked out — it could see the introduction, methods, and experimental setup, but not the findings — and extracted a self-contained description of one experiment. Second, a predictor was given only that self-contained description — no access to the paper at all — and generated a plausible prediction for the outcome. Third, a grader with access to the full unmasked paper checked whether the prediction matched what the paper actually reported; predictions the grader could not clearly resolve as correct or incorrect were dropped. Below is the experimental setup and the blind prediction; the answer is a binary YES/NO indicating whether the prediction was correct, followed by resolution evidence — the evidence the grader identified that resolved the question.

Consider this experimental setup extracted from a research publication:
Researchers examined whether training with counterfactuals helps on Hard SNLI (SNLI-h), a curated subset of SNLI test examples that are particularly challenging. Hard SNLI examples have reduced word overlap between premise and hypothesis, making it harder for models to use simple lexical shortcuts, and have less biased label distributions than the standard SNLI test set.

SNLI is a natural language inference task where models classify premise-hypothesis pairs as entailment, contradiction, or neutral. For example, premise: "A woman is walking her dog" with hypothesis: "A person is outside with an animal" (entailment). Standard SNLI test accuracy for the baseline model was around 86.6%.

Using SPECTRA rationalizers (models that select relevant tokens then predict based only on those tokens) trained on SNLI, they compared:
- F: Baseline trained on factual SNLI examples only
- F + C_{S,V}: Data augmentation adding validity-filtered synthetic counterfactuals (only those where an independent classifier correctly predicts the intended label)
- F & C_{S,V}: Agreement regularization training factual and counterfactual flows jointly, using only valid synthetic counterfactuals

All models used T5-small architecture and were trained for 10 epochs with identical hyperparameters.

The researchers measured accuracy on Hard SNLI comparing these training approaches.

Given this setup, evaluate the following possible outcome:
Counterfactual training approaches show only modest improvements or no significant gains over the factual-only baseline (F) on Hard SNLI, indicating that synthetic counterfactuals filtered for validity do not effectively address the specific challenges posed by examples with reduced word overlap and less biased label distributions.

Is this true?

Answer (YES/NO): NO